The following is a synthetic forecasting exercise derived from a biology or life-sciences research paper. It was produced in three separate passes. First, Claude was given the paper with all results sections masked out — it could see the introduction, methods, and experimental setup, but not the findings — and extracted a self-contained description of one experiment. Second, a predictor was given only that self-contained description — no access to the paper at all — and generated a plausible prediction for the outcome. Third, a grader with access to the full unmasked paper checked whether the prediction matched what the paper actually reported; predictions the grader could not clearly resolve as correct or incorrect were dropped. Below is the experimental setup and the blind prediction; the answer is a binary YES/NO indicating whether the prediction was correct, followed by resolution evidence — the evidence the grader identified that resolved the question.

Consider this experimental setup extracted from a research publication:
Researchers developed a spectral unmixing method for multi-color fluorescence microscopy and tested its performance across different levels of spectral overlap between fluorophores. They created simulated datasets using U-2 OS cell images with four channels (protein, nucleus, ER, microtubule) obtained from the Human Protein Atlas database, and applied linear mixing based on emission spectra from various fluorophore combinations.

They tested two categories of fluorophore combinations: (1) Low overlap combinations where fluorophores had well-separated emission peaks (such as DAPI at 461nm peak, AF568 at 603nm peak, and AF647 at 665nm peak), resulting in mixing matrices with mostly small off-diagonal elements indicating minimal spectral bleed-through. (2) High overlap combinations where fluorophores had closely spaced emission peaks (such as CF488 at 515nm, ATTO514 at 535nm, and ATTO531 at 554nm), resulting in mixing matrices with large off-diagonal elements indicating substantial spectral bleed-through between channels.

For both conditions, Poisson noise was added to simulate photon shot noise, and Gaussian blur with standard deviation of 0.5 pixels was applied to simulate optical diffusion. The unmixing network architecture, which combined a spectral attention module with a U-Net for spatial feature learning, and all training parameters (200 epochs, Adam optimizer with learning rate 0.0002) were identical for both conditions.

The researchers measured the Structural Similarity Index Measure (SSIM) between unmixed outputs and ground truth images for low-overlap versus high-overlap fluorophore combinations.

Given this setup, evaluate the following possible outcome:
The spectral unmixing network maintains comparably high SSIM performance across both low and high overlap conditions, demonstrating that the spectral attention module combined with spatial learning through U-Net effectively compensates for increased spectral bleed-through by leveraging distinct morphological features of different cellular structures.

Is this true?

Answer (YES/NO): YES